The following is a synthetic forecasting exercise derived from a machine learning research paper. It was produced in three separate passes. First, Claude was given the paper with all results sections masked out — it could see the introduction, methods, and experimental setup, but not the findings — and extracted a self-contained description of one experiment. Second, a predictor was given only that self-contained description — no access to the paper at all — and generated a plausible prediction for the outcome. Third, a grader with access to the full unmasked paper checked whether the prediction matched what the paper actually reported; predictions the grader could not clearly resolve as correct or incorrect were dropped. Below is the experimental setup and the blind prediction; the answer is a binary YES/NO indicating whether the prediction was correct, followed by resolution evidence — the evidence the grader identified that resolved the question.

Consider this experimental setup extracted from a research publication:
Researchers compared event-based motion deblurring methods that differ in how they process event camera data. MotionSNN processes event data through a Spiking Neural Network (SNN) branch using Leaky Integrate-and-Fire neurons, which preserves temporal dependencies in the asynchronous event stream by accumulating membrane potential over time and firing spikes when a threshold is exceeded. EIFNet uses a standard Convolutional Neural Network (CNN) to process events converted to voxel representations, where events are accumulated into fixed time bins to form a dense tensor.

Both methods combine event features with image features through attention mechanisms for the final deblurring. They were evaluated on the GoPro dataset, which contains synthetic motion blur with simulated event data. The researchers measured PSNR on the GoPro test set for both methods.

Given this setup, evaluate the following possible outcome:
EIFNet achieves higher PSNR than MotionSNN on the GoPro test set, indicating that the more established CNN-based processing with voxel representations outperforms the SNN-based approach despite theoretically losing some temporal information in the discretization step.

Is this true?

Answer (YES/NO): YES